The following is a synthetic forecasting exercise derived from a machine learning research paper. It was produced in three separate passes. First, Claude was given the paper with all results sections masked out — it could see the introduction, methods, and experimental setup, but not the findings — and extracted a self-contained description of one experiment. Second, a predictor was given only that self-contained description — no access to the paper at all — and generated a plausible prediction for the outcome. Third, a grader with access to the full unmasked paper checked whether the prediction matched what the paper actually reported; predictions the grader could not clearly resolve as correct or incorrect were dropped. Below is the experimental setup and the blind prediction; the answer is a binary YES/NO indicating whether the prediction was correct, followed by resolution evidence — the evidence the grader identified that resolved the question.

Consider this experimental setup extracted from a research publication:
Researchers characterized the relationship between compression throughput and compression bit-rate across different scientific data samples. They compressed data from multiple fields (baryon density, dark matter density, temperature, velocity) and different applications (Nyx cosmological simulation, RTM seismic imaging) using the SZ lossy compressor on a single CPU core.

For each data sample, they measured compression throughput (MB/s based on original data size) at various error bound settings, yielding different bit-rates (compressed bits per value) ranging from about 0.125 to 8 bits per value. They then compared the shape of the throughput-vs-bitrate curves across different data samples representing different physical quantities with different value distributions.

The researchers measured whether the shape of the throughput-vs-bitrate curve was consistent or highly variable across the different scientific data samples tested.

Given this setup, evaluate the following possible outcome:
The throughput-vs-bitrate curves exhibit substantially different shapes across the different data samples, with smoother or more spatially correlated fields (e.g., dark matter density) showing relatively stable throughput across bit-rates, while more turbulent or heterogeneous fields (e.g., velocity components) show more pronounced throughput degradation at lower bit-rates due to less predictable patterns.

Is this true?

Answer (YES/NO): NO